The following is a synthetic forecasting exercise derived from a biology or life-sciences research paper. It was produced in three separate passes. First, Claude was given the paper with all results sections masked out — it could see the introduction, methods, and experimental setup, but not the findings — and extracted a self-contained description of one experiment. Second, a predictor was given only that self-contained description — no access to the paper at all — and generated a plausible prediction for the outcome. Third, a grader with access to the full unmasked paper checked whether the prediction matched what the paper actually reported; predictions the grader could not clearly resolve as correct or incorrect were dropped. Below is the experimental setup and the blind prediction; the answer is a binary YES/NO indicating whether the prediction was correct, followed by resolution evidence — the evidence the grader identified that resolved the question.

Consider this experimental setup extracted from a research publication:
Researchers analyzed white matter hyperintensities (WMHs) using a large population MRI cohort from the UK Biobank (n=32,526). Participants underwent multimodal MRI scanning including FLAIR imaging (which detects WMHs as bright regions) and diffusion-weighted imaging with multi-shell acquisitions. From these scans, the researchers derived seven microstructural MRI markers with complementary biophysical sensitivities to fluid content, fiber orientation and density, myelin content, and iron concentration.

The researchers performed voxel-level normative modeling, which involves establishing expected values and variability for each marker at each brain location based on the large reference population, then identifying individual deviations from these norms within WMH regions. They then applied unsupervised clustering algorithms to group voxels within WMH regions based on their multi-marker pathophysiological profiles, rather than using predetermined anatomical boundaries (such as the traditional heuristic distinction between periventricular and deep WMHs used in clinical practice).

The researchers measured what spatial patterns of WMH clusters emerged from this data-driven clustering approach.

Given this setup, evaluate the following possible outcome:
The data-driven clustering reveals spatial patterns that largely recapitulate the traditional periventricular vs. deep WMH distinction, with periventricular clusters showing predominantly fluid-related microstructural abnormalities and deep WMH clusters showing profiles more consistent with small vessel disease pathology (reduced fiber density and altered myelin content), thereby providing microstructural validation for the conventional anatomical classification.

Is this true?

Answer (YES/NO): NO